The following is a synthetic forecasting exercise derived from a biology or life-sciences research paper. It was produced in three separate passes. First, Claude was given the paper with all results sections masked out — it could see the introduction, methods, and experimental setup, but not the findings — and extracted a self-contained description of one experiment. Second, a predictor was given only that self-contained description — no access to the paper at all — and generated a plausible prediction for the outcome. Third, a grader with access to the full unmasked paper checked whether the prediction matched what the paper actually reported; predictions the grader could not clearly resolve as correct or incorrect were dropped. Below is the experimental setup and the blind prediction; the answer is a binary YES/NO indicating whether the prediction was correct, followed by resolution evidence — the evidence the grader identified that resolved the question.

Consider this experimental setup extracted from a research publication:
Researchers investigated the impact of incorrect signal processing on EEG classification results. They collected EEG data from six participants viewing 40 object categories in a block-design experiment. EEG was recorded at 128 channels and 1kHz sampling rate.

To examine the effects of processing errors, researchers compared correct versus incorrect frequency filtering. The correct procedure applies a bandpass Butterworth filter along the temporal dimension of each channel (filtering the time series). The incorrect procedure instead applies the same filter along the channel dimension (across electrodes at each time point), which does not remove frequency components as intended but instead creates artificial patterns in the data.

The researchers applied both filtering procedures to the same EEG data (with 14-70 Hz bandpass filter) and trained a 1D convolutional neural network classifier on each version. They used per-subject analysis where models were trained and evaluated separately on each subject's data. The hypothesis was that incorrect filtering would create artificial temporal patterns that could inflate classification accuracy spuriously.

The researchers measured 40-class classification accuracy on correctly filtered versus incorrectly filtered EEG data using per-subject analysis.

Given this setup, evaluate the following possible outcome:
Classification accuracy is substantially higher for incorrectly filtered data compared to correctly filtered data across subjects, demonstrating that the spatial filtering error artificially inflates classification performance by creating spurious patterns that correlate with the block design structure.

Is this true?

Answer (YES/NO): YES